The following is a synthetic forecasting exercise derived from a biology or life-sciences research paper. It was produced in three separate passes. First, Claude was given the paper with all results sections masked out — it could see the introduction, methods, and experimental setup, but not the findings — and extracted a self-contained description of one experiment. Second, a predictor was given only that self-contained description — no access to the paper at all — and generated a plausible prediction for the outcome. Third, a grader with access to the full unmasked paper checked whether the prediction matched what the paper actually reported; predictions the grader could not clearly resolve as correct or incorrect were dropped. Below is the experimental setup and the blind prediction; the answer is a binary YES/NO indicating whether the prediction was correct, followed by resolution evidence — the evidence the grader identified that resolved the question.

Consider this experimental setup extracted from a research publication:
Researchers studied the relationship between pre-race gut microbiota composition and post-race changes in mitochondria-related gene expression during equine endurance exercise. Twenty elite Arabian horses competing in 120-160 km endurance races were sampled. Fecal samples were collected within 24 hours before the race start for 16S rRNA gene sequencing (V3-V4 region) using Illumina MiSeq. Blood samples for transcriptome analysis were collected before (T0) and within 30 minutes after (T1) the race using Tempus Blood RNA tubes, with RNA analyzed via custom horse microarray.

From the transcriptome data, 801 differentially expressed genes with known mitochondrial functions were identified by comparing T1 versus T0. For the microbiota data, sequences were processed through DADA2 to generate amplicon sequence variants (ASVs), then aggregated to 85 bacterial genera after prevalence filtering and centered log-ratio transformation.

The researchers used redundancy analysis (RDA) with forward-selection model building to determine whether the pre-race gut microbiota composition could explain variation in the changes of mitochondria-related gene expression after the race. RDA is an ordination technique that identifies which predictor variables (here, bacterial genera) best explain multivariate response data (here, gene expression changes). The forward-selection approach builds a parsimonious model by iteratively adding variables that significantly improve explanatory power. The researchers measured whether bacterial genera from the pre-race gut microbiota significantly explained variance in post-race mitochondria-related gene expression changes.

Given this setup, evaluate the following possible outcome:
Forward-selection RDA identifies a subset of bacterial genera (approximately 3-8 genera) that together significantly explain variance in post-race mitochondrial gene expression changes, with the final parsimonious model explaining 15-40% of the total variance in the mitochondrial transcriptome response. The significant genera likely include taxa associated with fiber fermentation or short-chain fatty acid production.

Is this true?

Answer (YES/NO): NO